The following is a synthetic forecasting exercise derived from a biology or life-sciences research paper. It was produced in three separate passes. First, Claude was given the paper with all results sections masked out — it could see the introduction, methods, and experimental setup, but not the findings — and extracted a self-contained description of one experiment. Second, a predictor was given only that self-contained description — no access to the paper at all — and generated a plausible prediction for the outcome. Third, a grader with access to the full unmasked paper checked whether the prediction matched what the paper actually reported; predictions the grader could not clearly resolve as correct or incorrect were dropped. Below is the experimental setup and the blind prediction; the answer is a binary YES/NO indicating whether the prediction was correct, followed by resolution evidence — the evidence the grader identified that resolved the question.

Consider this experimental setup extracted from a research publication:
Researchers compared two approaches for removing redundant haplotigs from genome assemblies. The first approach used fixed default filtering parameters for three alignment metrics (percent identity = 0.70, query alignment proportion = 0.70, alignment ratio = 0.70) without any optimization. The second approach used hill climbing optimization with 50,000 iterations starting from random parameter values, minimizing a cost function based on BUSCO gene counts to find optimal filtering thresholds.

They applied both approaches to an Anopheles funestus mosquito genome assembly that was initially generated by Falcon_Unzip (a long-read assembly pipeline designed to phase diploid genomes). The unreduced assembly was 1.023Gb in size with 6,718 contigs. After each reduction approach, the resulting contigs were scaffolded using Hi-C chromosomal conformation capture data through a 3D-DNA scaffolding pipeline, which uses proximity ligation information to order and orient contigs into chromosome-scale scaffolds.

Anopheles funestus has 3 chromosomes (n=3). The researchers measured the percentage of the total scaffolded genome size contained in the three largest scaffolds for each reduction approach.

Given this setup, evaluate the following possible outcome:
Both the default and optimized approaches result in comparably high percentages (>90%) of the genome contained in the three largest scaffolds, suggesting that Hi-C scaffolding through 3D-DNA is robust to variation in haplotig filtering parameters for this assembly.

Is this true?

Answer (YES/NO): NO